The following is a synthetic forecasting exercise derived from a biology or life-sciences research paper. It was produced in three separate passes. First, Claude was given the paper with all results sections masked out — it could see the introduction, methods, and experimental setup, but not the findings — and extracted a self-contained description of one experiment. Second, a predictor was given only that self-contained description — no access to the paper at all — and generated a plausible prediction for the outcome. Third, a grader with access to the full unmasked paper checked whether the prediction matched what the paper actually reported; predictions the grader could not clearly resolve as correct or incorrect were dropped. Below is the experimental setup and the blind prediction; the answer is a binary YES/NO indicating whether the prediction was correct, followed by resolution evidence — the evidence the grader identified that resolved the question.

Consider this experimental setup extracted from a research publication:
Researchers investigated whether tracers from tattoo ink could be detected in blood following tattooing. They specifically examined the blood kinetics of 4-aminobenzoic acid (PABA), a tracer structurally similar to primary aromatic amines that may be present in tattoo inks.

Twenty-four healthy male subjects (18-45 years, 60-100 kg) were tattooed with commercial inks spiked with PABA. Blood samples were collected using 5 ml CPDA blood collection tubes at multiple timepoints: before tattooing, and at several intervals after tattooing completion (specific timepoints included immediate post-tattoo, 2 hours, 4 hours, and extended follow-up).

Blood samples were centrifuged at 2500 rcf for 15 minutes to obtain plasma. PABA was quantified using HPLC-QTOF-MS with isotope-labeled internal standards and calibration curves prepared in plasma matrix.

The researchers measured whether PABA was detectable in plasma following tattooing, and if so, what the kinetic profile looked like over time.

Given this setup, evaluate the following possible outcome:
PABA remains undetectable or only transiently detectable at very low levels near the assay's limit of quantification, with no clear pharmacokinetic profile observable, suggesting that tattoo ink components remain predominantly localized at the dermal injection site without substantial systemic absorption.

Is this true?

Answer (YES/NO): NO